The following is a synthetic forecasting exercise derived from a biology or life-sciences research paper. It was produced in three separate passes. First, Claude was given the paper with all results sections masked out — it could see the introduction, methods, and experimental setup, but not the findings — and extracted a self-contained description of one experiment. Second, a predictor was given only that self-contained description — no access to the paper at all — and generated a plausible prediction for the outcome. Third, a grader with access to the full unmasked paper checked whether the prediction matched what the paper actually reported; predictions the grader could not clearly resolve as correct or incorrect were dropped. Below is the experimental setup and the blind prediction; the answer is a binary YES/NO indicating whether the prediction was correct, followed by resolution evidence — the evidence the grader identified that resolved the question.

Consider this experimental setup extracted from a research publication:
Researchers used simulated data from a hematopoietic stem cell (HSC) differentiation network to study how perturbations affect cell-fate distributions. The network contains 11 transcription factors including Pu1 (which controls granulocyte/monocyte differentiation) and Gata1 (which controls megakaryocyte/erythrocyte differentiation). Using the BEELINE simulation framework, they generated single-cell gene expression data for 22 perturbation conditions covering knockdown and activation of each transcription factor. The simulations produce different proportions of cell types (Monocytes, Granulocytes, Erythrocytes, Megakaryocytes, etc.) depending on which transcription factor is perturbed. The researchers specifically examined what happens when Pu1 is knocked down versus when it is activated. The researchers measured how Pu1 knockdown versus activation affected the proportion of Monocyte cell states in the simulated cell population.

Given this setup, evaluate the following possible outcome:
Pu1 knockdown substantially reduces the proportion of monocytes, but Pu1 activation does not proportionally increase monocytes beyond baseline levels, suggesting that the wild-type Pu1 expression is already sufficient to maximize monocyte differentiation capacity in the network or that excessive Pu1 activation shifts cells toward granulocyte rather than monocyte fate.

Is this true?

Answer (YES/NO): NO